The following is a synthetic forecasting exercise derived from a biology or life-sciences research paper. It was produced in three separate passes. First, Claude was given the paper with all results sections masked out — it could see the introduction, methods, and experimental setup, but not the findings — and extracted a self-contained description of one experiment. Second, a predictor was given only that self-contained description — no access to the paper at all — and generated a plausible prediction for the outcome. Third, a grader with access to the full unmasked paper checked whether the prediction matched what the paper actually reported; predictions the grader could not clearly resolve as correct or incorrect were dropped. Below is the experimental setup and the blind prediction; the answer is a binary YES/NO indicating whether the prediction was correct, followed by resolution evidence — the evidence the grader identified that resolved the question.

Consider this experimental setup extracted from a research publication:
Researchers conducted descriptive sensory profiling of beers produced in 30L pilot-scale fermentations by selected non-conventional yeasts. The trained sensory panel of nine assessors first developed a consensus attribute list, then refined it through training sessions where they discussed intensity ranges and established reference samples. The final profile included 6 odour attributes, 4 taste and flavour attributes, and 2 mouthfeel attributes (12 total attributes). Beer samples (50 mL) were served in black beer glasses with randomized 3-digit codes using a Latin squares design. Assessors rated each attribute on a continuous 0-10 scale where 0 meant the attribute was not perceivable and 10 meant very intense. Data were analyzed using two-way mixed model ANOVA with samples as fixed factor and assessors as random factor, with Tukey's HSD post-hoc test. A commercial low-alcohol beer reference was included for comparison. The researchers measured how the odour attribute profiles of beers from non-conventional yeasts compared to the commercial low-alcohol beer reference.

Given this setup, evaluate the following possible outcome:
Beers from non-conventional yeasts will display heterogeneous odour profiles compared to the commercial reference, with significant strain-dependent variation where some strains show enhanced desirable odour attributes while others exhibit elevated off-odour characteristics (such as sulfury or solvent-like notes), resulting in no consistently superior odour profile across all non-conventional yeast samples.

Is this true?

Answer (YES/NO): NO